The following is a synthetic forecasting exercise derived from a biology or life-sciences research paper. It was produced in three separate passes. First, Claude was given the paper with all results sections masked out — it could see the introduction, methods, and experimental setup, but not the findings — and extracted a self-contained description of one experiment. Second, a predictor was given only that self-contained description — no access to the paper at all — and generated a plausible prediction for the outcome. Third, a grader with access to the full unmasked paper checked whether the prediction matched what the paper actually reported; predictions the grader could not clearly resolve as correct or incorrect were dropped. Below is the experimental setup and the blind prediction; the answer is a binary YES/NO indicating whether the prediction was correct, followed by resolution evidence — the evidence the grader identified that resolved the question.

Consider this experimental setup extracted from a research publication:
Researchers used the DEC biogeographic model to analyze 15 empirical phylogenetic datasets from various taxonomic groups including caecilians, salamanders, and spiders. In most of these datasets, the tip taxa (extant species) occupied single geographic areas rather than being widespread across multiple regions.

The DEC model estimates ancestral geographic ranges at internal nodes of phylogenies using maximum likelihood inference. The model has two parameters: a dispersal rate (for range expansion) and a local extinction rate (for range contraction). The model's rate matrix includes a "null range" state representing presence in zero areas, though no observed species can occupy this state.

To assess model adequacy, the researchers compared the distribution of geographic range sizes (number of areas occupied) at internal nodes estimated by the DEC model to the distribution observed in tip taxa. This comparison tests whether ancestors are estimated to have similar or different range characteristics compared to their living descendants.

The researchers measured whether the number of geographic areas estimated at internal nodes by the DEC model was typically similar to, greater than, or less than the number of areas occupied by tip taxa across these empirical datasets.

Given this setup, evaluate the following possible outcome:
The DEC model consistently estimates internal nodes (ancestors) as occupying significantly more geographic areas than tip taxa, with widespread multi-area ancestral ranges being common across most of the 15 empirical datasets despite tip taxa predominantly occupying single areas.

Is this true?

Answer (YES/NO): YES